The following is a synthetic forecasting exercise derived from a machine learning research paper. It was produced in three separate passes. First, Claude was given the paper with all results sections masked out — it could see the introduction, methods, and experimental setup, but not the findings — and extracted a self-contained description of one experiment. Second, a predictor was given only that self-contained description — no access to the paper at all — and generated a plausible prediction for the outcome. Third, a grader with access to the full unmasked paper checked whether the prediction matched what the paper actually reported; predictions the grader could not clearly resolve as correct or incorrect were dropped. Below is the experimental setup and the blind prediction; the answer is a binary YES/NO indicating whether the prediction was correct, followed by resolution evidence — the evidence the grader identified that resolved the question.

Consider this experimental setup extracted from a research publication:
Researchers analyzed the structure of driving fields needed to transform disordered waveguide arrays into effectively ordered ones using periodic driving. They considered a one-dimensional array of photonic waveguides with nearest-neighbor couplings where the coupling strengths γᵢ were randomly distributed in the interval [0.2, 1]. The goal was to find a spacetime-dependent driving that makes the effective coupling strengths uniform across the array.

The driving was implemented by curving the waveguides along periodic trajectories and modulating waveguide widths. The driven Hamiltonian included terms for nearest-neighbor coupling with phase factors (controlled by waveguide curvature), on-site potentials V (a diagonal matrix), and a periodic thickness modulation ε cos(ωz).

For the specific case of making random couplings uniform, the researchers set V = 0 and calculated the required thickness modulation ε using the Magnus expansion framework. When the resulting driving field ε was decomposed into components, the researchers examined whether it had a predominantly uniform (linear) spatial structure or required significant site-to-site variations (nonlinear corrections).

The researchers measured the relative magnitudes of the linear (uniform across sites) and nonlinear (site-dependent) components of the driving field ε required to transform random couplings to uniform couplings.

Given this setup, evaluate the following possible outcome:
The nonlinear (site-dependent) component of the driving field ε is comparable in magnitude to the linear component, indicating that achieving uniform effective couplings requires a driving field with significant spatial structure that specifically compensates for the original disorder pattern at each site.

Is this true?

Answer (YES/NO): NO